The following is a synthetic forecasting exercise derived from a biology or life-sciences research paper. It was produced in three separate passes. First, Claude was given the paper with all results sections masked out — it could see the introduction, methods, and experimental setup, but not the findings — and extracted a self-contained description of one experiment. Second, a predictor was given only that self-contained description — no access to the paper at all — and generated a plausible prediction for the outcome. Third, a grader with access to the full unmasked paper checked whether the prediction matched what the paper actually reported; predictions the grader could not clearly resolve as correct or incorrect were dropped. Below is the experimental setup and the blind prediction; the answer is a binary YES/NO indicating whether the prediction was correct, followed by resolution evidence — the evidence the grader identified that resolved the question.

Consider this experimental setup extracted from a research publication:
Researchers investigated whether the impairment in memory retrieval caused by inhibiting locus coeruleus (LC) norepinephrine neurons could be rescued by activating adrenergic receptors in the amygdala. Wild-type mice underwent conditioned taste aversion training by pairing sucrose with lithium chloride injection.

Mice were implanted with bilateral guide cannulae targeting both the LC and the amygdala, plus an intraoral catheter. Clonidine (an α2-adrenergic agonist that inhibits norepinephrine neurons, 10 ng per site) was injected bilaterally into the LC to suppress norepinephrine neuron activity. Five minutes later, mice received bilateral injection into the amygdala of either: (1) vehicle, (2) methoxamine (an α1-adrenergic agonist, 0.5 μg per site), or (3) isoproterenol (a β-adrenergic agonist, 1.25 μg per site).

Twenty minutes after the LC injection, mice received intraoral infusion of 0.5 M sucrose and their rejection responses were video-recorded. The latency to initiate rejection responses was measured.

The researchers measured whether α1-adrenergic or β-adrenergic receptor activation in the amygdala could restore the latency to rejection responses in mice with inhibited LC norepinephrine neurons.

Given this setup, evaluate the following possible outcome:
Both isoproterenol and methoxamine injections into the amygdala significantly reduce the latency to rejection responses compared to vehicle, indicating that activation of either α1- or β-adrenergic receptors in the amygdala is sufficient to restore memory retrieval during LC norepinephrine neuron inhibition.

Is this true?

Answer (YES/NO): YES